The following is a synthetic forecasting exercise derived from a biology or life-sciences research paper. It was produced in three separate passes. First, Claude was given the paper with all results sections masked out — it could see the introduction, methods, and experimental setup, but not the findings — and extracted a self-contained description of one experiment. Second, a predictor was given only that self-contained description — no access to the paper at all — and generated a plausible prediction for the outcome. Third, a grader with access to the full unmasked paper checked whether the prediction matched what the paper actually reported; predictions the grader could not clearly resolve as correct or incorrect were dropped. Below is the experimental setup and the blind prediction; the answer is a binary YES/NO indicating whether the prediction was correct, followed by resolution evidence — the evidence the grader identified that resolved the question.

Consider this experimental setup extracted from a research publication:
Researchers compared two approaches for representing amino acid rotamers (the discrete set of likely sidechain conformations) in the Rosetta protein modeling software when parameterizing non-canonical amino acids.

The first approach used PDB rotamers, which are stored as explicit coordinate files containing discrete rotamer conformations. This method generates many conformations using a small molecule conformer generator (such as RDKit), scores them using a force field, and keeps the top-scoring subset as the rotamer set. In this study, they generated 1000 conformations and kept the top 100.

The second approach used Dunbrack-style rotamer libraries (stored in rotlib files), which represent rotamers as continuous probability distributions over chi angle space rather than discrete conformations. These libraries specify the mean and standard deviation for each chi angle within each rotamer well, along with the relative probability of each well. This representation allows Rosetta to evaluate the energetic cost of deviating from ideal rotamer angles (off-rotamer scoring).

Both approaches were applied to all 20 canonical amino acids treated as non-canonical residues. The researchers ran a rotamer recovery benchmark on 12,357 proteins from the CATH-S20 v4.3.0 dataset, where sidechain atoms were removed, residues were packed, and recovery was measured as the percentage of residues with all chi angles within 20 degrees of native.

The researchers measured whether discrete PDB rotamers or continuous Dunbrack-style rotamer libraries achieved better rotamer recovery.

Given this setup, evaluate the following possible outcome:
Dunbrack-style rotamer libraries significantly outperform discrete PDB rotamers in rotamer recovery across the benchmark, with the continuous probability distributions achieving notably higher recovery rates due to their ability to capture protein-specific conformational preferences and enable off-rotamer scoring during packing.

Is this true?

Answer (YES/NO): NO